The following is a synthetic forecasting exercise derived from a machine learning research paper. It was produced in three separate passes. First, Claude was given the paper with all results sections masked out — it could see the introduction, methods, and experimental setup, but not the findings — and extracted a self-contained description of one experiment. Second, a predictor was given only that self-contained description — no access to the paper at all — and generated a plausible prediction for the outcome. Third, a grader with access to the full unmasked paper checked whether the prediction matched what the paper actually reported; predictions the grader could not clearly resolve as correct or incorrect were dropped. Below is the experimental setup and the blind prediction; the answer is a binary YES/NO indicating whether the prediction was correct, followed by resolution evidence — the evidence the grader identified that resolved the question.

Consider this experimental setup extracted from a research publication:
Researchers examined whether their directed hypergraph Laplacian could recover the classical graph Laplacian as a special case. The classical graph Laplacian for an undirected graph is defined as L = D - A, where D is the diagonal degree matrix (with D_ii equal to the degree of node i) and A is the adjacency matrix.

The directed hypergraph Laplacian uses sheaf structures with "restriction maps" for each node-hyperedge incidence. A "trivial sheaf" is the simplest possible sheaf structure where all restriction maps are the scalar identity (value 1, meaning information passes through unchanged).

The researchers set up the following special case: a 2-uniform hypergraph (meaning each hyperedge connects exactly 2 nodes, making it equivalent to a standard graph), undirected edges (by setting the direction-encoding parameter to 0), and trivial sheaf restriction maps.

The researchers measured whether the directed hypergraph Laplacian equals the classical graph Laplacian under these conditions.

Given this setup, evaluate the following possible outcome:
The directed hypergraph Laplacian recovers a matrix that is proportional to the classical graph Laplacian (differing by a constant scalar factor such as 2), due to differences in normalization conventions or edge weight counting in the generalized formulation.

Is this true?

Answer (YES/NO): YES